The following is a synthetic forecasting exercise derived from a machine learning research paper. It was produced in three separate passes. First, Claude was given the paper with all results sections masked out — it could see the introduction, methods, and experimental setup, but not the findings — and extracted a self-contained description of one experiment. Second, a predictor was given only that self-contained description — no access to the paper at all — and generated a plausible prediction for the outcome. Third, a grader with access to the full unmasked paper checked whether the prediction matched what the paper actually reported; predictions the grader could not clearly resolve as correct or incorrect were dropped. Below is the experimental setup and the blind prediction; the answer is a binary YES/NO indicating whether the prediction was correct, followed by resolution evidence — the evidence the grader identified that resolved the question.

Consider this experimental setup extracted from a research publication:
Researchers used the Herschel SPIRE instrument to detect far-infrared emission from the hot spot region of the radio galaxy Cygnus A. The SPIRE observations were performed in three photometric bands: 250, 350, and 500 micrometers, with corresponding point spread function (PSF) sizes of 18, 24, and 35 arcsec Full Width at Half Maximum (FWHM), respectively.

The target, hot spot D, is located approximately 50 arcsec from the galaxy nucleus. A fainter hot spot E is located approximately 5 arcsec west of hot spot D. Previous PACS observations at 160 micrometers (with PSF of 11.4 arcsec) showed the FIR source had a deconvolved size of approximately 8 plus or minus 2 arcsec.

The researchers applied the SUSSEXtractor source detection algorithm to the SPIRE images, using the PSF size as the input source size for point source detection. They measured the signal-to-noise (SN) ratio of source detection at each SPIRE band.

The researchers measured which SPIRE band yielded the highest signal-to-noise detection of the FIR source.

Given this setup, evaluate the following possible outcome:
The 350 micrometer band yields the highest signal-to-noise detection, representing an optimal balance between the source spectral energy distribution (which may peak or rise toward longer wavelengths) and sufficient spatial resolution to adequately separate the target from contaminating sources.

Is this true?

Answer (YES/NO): YES